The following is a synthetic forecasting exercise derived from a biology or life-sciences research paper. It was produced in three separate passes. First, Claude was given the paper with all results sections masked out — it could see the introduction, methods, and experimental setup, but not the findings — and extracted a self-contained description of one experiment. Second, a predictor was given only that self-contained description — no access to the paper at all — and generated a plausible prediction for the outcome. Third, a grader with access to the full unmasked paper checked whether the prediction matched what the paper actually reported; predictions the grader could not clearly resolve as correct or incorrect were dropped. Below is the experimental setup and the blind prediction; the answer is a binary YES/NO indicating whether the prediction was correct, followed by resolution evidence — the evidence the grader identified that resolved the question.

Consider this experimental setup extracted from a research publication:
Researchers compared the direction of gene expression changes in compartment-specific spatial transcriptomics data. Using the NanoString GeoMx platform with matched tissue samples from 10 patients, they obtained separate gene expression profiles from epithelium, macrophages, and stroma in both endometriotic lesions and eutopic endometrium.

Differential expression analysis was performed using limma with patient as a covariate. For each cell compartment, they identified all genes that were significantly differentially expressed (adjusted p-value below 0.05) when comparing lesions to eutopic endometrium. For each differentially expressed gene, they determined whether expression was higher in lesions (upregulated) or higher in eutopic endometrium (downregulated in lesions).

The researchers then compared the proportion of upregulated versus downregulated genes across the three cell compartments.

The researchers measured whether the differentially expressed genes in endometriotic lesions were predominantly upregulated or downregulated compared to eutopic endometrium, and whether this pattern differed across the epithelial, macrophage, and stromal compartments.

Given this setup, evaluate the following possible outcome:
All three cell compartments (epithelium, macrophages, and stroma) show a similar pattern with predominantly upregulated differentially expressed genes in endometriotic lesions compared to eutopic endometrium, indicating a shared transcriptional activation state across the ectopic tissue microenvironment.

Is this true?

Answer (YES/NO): NO